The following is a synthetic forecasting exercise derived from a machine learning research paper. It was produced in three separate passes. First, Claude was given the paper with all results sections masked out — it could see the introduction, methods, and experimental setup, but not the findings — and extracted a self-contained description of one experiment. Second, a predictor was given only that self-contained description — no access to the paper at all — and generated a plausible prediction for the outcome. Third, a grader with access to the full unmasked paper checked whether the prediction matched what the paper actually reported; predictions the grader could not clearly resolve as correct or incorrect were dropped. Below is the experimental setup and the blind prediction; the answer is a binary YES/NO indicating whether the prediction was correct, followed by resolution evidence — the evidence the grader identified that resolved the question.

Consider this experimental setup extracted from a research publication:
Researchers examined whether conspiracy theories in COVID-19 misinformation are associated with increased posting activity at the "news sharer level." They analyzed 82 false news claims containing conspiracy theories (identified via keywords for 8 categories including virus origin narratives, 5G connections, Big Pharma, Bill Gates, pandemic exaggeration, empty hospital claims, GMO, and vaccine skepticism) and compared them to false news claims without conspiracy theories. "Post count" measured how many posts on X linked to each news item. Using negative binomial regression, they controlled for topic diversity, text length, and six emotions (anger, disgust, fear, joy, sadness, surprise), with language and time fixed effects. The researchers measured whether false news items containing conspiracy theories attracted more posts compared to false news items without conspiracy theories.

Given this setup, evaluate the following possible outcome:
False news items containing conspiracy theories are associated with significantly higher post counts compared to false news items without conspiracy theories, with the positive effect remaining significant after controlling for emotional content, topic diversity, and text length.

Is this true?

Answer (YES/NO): NO